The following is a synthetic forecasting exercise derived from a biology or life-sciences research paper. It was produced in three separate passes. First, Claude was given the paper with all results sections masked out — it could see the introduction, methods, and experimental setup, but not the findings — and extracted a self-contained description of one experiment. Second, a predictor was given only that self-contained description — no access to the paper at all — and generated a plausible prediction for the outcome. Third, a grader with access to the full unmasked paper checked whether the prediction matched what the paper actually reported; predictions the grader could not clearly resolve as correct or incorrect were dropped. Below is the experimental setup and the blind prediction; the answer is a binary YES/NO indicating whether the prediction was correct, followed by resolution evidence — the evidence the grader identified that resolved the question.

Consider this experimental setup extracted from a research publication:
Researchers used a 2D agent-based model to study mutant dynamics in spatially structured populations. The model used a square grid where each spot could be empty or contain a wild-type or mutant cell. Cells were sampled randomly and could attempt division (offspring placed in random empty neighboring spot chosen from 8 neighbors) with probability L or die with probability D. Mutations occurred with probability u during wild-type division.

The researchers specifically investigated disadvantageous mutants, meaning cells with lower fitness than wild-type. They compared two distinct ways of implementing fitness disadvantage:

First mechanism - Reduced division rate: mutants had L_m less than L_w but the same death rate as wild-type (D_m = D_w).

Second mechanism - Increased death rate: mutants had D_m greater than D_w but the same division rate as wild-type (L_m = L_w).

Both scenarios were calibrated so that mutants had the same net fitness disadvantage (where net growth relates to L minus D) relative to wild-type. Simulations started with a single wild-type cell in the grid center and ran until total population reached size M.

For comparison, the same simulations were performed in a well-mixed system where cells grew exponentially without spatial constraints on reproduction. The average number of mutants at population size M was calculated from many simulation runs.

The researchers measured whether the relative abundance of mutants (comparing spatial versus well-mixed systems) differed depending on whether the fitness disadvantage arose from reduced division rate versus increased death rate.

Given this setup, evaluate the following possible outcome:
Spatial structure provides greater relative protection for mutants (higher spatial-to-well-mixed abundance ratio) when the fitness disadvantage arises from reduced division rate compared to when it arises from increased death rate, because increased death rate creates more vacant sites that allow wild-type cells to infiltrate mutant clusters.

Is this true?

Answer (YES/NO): YES